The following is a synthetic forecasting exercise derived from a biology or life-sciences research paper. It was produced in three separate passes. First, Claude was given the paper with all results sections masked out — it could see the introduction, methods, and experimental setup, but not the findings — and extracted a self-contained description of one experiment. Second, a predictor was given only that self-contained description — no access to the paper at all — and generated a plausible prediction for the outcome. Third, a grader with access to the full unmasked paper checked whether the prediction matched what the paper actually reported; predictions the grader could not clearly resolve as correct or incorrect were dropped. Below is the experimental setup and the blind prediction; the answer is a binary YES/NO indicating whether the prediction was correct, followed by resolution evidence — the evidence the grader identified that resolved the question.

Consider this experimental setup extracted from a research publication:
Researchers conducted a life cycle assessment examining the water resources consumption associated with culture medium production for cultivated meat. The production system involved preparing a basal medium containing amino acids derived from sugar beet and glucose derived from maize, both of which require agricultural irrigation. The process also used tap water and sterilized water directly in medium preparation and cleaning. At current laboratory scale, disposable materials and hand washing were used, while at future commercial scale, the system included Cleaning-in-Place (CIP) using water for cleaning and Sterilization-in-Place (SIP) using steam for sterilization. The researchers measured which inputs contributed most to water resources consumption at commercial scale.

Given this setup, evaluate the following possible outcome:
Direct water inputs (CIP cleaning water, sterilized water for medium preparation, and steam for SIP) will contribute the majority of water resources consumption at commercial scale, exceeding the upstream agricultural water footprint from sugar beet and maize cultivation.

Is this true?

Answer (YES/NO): NO